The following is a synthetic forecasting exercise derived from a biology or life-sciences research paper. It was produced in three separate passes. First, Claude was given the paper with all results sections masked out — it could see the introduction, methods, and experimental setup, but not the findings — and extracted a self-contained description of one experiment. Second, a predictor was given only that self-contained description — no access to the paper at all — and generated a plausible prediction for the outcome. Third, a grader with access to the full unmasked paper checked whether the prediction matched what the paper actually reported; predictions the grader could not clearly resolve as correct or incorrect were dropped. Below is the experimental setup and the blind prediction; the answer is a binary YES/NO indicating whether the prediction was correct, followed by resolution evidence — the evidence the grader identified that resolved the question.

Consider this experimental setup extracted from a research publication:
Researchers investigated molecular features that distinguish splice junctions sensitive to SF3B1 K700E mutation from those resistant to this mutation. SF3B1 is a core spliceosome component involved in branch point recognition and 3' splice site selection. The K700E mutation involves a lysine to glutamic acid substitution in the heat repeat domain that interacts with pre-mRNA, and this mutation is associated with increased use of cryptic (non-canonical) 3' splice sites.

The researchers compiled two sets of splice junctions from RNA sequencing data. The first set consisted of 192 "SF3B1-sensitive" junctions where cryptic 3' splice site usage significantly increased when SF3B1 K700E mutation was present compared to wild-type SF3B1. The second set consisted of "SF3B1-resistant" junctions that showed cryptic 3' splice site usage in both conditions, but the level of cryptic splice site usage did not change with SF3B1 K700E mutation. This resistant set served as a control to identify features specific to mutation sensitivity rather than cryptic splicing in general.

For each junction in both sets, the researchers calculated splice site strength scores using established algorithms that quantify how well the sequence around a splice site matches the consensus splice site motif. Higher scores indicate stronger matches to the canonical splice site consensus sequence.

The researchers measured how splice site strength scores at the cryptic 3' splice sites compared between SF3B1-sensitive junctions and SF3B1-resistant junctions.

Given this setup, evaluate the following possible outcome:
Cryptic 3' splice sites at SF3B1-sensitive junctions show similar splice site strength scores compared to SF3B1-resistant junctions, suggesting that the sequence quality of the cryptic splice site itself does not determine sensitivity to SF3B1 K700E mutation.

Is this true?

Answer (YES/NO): YES